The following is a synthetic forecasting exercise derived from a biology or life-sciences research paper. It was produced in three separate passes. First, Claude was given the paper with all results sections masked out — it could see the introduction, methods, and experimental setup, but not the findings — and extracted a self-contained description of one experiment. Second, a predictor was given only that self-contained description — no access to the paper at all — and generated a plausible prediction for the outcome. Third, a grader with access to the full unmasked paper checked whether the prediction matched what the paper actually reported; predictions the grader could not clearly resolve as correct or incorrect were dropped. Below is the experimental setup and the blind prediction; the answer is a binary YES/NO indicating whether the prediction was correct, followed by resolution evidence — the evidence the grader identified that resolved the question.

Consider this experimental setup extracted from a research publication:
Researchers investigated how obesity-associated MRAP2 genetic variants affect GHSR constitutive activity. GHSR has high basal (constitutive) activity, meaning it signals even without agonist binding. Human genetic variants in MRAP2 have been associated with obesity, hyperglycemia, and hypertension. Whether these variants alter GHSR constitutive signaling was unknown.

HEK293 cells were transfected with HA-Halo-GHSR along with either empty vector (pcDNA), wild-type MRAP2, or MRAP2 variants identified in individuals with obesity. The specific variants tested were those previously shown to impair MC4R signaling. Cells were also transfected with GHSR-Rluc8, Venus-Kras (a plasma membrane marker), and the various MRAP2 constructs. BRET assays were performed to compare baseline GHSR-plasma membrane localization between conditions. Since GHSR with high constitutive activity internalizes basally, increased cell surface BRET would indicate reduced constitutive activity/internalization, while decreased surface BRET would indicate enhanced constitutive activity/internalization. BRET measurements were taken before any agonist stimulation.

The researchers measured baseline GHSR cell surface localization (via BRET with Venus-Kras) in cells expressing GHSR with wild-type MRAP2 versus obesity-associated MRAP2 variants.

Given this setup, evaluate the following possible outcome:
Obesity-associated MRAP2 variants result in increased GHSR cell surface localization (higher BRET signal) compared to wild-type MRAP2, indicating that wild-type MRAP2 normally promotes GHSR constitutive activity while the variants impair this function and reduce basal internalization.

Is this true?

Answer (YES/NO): NO